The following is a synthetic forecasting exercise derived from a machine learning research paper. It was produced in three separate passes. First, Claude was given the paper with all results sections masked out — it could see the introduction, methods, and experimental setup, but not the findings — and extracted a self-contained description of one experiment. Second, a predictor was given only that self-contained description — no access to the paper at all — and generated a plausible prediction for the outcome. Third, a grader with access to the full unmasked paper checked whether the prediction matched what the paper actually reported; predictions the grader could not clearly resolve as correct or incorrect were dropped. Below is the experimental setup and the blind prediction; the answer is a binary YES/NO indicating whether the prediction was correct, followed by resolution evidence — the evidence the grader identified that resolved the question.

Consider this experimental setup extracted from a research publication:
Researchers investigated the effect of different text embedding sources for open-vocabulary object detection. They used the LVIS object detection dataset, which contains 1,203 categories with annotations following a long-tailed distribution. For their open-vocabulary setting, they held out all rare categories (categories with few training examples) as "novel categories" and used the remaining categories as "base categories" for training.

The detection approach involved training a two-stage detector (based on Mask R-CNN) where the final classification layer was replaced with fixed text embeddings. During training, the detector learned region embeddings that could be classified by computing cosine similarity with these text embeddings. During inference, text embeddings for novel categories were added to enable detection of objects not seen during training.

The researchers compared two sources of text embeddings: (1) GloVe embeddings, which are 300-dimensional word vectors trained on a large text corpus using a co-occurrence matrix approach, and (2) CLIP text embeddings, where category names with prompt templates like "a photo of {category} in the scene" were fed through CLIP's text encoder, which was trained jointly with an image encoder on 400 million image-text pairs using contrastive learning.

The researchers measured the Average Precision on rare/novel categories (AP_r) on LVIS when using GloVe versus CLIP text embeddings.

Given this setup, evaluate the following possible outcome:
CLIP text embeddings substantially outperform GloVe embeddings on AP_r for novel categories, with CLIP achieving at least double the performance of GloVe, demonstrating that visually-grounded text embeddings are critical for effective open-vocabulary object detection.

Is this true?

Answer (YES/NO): YES